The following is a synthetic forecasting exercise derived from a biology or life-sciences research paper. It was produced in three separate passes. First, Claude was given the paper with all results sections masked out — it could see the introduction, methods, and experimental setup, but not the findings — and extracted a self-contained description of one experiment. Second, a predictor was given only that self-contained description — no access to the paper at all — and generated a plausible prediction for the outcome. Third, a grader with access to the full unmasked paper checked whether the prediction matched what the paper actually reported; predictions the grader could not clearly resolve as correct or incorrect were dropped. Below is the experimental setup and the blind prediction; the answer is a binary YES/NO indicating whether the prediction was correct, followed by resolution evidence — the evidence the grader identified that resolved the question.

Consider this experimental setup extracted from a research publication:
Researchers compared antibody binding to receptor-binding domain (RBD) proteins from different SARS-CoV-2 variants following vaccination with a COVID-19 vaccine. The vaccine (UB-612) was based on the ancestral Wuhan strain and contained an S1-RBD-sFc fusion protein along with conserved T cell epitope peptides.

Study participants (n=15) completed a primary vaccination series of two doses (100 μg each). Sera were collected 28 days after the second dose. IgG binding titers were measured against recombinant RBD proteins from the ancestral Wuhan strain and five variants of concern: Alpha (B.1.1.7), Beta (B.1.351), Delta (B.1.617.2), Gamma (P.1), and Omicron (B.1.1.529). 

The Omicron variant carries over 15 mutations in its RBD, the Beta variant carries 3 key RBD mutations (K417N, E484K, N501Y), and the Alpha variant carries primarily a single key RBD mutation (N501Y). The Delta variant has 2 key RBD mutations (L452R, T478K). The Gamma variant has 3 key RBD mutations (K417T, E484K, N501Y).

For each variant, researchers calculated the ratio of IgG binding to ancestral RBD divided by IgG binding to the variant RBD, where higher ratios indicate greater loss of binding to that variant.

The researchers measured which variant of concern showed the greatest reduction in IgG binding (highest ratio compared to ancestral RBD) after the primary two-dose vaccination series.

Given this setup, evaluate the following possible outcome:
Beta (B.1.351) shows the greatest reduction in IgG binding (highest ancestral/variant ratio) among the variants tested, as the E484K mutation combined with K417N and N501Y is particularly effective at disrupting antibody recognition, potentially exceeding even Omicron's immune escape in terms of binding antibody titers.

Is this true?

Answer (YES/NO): NO